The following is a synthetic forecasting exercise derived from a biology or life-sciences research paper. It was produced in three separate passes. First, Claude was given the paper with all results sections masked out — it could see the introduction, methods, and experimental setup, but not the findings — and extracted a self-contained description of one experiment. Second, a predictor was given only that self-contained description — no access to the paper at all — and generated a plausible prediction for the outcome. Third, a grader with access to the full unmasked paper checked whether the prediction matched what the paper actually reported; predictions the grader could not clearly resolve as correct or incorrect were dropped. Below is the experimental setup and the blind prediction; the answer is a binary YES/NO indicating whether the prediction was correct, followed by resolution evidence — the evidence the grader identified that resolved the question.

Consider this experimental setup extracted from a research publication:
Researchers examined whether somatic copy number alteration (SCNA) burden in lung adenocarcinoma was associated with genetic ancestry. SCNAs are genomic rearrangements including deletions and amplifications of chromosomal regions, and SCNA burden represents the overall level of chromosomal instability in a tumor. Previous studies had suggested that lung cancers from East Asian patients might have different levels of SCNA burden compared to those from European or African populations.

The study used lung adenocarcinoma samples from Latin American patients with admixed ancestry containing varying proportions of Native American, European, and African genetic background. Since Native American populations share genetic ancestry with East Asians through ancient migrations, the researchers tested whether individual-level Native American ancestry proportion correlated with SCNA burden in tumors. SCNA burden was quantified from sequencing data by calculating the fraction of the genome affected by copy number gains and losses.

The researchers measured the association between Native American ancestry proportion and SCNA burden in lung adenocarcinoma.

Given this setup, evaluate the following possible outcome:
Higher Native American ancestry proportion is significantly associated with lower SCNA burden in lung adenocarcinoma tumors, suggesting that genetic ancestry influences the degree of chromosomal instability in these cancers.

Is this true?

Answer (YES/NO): NO